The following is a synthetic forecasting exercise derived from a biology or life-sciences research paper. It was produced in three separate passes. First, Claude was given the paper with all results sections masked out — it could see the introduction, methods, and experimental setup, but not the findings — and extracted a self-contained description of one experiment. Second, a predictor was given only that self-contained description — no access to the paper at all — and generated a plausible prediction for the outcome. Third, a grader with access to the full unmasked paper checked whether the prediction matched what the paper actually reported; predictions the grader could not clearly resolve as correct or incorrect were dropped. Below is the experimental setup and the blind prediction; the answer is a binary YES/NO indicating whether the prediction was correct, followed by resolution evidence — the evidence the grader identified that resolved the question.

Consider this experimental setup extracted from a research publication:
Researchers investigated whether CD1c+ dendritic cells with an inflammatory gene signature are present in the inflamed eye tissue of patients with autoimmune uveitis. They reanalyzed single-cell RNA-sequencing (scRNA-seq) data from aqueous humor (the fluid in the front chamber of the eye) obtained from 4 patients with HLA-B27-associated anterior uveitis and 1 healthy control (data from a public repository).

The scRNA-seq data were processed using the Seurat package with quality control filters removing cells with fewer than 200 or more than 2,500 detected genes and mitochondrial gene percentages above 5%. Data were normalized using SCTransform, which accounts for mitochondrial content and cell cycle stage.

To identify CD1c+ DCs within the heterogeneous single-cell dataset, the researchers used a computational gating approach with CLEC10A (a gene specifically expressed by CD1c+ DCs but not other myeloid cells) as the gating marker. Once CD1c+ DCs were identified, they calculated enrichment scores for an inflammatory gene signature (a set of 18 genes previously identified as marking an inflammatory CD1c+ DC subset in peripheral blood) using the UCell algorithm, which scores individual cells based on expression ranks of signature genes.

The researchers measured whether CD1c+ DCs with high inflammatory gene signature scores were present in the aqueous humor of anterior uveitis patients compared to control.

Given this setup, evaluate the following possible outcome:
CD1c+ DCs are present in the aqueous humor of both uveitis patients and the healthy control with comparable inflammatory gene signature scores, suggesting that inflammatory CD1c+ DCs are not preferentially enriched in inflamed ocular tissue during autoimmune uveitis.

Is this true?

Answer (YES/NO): NO